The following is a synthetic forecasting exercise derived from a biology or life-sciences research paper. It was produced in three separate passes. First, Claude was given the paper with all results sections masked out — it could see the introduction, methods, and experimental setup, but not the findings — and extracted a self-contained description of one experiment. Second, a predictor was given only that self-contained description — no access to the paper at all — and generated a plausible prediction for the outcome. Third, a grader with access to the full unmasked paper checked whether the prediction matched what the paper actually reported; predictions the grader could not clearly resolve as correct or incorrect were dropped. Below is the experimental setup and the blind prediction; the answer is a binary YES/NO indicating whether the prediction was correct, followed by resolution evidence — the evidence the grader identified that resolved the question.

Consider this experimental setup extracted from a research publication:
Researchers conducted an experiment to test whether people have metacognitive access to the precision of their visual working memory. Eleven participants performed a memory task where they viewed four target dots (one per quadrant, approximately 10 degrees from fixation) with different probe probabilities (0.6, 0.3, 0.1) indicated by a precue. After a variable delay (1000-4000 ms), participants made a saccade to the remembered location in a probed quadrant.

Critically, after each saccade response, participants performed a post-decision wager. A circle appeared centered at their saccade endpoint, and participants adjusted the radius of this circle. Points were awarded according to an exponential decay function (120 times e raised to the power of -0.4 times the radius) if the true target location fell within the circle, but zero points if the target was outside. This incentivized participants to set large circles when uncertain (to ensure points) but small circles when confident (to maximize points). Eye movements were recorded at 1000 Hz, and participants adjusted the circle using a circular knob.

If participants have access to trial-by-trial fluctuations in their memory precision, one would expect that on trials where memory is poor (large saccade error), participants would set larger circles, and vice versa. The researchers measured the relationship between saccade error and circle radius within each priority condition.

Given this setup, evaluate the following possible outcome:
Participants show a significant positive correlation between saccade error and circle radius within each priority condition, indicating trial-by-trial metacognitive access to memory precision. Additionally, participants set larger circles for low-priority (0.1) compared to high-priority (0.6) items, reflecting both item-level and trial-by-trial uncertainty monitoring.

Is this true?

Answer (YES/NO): YES